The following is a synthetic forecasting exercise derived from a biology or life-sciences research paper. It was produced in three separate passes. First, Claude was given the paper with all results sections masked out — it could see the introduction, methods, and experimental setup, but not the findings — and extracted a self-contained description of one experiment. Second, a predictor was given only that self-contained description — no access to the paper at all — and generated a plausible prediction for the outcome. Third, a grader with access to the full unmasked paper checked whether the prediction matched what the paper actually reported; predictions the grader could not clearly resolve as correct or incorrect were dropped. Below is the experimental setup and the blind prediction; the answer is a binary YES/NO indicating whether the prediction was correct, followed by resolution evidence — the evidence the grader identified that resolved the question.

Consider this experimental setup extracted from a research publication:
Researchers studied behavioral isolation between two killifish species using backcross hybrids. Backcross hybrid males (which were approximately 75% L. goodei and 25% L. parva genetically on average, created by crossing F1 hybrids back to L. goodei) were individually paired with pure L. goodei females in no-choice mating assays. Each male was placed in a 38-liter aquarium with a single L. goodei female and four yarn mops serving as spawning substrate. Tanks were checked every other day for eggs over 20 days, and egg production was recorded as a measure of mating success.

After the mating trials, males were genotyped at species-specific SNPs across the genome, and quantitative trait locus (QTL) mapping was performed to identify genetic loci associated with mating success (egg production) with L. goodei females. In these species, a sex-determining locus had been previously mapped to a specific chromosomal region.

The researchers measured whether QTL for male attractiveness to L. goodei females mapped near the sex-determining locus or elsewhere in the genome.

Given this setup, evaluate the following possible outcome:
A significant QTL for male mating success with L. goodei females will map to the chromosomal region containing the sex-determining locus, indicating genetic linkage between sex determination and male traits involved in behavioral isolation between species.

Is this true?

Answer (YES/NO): YES